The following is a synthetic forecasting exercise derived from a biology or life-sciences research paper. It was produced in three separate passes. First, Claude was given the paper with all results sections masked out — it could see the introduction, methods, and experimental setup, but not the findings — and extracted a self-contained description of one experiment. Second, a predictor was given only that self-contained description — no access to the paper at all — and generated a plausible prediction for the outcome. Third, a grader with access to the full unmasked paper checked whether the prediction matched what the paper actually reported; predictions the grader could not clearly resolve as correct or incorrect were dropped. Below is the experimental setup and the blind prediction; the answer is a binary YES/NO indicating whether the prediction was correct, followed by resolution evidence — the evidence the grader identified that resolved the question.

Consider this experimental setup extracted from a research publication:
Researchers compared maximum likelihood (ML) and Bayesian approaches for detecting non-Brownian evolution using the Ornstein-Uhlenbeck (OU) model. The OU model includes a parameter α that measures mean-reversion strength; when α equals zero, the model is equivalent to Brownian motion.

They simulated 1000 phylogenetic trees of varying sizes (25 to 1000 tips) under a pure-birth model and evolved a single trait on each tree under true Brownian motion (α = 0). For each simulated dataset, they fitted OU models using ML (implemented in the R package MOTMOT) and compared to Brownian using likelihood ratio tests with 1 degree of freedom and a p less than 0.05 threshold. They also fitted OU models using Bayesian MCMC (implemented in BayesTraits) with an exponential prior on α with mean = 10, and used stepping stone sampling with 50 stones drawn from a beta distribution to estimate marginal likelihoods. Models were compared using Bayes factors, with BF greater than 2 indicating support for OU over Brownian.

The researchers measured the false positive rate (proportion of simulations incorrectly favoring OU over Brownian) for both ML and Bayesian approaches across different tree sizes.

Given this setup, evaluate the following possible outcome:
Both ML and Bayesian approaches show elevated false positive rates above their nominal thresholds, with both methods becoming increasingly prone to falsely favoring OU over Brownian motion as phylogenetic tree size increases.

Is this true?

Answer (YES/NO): NO